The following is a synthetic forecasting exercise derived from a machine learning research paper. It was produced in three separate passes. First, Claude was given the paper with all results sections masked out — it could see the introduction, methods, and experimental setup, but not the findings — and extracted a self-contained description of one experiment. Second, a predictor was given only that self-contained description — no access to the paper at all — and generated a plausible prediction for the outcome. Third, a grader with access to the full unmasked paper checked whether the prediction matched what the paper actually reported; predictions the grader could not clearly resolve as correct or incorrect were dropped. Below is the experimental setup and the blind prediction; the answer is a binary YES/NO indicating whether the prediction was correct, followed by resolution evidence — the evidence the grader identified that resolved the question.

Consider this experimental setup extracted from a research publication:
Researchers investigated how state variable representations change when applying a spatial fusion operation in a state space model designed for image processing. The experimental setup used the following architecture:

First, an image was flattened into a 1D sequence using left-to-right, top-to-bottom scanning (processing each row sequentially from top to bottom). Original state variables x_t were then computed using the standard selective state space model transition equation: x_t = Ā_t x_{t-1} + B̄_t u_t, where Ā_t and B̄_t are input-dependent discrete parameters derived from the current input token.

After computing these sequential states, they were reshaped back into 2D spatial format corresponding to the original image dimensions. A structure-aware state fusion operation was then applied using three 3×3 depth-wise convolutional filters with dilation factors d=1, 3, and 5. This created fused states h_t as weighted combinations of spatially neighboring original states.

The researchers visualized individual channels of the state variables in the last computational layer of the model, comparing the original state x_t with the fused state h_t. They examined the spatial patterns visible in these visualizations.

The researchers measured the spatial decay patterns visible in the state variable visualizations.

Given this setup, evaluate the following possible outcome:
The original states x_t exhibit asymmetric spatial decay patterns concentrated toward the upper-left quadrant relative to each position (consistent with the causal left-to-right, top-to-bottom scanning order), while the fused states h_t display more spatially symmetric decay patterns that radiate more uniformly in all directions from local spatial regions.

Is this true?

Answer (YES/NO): YES